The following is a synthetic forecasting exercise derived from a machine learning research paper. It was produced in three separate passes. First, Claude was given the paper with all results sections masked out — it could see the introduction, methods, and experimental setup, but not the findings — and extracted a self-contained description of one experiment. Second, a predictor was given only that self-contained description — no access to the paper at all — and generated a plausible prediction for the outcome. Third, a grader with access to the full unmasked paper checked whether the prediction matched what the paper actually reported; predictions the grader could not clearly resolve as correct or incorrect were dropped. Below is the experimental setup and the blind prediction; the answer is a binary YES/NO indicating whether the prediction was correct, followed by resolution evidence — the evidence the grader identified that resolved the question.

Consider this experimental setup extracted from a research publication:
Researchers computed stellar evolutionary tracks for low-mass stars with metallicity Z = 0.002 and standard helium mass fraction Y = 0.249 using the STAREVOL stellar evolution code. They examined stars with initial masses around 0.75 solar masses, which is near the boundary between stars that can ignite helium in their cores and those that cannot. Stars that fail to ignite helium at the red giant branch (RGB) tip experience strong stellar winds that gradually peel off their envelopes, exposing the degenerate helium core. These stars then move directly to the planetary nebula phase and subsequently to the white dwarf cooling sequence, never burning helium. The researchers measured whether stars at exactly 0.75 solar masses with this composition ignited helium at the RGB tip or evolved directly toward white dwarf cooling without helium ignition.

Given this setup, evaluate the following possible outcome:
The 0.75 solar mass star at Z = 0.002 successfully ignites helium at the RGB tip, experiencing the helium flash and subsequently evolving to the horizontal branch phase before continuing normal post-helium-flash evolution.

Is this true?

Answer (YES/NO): NO